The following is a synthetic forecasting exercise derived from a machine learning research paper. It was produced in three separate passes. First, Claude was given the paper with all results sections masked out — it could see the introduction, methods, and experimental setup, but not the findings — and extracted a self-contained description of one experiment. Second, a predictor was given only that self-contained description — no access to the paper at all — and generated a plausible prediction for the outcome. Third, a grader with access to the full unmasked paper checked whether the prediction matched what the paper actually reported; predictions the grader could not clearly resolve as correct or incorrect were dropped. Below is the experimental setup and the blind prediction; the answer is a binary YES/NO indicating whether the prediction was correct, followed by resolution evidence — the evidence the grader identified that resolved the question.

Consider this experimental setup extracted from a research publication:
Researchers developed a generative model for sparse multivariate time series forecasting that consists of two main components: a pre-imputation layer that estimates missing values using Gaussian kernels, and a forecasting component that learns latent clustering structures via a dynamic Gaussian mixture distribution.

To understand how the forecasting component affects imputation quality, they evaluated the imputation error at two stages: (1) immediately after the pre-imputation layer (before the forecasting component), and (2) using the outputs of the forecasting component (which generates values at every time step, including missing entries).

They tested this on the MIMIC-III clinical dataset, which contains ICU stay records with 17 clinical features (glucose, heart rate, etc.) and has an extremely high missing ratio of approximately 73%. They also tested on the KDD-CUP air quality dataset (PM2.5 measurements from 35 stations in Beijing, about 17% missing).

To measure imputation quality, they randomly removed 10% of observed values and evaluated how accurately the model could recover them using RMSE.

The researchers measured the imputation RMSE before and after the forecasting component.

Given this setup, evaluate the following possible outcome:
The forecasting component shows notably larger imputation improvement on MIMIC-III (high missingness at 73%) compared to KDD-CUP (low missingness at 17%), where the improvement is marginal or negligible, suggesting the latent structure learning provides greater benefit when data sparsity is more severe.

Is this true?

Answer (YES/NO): NO